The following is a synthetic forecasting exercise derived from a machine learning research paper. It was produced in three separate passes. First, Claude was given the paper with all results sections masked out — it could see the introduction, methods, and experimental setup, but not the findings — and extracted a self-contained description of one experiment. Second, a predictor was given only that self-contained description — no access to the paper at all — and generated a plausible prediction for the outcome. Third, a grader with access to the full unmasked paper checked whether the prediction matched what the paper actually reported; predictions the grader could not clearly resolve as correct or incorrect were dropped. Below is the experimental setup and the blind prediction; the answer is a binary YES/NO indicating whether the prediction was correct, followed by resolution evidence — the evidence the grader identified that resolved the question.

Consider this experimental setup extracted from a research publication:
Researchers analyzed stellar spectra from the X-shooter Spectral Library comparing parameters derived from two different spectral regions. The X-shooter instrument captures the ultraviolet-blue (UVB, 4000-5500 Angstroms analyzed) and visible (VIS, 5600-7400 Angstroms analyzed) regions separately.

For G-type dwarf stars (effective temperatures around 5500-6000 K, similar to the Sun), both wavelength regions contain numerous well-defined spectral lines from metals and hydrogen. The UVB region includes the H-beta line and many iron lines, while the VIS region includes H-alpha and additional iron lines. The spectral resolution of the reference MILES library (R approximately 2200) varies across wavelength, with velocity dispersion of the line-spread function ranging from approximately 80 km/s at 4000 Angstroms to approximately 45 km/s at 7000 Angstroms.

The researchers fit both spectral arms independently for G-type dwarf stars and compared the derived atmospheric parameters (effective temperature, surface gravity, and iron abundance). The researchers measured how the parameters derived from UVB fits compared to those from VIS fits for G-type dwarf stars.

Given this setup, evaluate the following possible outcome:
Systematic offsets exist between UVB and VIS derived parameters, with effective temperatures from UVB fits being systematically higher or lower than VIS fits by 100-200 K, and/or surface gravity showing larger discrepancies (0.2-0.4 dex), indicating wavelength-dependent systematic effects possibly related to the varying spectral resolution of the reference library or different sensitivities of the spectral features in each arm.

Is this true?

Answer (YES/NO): NO